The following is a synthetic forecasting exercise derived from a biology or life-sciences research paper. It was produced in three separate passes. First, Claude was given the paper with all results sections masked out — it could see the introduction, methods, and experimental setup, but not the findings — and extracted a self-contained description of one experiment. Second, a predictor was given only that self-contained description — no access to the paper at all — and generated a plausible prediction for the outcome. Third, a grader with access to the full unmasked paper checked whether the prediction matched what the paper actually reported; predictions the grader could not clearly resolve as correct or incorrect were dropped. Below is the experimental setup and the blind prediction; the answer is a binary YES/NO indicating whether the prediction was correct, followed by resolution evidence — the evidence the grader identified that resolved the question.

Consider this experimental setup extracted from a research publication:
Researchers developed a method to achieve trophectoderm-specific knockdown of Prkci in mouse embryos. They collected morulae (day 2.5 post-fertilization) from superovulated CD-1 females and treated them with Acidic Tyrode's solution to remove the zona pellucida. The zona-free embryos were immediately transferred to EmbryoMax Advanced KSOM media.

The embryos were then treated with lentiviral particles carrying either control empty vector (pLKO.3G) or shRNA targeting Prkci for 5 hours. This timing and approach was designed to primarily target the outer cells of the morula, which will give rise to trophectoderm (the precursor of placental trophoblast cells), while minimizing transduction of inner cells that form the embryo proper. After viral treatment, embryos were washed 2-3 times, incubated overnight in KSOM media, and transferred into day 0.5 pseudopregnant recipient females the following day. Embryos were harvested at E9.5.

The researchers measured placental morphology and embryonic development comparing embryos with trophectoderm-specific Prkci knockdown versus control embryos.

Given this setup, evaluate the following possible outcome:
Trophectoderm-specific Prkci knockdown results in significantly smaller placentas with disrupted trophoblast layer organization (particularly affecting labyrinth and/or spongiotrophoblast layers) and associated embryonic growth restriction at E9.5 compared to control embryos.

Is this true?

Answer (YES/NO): NO